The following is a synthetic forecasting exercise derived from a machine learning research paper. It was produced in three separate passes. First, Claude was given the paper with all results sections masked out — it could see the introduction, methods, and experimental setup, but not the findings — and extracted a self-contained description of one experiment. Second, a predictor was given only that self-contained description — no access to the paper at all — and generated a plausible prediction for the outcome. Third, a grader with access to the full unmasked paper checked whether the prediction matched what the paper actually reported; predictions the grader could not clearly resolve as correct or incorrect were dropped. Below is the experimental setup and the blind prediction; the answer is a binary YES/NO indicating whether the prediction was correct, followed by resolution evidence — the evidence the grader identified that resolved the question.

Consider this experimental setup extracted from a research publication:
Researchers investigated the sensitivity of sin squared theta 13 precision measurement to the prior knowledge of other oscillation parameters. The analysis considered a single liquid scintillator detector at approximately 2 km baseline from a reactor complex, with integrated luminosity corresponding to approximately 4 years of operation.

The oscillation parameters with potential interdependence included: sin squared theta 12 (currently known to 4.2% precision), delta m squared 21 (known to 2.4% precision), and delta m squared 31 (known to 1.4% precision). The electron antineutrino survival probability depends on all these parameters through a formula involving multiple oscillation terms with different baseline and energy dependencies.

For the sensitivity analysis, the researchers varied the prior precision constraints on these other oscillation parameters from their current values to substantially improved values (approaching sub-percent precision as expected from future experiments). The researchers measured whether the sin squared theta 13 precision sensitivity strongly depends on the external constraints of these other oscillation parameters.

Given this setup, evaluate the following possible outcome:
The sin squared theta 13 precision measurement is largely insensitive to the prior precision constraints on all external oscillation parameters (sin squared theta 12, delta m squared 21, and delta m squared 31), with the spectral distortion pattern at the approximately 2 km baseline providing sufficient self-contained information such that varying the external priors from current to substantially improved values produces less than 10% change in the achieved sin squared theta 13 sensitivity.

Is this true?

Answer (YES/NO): YES